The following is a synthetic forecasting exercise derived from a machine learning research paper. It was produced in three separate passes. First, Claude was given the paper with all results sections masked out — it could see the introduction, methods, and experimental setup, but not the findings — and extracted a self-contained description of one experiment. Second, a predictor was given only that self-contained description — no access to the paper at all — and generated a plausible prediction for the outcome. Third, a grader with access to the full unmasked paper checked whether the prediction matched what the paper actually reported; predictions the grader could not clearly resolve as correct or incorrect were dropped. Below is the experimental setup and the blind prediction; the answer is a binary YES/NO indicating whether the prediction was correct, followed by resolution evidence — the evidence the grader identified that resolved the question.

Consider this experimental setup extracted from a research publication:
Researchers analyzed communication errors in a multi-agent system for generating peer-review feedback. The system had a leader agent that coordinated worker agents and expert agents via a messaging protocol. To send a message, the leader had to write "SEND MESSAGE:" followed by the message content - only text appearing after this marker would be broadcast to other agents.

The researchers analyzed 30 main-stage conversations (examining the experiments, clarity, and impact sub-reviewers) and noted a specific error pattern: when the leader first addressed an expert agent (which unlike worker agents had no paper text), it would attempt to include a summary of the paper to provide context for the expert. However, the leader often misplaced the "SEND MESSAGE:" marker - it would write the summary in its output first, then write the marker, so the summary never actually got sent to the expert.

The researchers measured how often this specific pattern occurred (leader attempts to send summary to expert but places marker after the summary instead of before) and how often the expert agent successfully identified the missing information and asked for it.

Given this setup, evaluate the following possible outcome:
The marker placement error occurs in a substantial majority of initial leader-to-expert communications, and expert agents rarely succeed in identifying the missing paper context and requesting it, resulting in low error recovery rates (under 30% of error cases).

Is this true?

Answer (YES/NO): NO